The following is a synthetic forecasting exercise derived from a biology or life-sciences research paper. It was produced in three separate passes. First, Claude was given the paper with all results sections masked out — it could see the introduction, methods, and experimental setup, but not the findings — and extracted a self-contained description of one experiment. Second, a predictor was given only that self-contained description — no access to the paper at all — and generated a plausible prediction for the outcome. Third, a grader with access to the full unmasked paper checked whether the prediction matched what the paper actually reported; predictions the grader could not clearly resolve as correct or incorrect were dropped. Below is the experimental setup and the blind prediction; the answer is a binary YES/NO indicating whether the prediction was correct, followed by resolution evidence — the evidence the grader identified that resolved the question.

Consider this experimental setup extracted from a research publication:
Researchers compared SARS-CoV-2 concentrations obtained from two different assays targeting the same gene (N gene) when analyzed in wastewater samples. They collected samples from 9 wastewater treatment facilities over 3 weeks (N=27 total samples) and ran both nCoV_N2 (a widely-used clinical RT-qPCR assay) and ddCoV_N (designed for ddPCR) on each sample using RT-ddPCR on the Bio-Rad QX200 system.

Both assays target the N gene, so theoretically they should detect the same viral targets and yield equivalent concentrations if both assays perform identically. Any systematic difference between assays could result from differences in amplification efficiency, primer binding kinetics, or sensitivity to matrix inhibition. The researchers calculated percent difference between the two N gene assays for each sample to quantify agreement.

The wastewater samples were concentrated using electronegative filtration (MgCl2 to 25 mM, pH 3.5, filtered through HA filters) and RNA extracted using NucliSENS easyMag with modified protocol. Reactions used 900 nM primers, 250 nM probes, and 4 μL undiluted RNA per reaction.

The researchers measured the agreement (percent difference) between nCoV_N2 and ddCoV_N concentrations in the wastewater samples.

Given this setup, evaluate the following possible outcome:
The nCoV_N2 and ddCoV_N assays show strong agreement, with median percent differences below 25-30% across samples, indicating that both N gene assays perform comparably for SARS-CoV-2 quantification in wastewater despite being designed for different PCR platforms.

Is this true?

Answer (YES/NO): YES